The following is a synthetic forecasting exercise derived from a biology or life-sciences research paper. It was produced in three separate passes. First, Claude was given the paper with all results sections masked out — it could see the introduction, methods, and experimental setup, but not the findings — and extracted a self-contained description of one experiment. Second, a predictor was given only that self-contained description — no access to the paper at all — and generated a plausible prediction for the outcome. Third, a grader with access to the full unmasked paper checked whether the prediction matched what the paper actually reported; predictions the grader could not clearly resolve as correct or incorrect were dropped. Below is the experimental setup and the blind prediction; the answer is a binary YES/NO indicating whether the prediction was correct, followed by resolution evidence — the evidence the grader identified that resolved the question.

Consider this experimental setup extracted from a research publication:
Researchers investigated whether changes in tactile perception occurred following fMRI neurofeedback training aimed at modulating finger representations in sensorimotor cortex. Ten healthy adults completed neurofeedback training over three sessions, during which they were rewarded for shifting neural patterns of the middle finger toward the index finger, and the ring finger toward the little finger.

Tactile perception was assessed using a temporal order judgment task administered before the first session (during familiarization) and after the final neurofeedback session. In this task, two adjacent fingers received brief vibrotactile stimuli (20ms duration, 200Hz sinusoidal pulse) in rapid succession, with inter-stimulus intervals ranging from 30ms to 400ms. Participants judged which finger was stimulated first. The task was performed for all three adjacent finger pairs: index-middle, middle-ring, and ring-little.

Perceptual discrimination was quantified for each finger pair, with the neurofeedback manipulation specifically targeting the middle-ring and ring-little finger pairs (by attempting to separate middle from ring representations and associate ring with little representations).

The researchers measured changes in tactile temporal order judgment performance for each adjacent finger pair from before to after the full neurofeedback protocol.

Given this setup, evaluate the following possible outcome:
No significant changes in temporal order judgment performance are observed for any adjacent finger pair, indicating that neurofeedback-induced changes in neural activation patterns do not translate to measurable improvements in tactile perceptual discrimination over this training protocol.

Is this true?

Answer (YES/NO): YES